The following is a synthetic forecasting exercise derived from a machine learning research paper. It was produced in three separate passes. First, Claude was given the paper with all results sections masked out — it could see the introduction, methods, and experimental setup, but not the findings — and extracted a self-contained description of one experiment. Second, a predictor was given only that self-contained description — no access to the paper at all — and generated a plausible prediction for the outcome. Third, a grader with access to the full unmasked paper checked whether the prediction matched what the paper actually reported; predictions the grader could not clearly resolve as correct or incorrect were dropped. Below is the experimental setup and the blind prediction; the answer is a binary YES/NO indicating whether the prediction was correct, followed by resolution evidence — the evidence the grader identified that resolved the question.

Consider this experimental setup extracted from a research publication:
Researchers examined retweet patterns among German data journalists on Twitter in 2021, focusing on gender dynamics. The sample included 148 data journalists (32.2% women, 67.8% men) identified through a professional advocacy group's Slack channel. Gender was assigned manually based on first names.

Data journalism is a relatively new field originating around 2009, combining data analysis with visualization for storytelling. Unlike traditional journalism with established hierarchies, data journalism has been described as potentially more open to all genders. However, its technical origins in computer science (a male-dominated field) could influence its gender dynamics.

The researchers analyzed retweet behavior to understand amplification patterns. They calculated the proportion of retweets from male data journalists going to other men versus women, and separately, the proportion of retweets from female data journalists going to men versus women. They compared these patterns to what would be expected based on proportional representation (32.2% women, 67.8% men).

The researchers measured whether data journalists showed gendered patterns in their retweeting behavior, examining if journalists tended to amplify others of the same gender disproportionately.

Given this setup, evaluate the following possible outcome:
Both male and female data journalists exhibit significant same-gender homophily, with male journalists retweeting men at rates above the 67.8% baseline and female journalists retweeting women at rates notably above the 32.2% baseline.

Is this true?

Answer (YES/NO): NO